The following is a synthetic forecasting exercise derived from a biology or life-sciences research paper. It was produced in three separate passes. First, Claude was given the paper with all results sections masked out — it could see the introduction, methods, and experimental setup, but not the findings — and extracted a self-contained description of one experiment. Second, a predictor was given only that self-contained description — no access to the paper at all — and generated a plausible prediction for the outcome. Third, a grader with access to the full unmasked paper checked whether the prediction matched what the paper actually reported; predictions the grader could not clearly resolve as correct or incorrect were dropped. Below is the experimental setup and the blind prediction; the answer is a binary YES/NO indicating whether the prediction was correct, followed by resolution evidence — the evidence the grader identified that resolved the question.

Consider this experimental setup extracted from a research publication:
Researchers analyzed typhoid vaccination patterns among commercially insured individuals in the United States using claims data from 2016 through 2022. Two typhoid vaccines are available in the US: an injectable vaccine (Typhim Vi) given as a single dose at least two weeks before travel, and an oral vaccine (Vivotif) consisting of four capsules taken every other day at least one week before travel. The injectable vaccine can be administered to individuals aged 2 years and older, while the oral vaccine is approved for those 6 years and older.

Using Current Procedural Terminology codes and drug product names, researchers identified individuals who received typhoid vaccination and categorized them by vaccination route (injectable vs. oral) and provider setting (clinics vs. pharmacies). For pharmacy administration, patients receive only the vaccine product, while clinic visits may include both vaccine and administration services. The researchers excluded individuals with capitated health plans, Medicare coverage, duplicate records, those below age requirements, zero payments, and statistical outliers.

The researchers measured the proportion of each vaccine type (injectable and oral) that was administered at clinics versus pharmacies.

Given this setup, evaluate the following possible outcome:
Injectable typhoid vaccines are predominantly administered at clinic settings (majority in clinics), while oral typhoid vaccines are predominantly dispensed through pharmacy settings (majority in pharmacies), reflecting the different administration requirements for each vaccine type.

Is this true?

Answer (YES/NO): YES